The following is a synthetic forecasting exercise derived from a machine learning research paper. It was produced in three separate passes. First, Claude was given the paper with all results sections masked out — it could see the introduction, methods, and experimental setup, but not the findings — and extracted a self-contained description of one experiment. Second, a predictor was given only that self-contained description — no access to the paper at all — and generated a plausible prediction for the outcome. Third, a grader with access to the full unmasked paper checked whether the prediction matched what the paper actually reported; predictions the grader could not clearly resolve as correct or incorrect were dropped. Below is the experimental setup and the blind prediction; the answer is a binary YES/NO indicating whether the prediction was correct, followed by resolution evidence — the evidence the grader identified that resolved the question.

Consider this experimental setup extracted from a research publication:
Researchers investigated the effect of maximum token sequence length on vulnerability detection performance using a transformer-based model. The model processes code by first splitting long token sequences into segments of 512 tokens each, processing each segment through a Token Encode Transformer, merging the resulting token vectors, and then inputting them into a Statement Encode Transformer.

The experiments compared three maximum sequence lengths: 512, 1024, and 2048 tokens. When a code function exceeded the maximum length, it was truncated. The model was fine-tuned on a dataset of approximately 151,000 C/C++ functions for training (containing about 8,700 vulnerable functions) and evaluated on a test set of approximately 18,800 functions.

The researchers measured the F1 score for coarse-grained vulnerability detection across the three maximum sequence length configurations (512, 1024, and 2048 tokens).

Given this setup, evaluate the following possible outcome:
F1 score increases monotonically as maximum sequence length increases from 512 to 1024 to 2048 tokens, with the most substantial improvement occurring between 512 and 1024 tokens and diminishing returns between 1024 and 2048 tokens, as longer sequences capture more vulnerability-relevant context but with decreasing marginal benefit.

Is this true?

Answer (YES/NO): YES